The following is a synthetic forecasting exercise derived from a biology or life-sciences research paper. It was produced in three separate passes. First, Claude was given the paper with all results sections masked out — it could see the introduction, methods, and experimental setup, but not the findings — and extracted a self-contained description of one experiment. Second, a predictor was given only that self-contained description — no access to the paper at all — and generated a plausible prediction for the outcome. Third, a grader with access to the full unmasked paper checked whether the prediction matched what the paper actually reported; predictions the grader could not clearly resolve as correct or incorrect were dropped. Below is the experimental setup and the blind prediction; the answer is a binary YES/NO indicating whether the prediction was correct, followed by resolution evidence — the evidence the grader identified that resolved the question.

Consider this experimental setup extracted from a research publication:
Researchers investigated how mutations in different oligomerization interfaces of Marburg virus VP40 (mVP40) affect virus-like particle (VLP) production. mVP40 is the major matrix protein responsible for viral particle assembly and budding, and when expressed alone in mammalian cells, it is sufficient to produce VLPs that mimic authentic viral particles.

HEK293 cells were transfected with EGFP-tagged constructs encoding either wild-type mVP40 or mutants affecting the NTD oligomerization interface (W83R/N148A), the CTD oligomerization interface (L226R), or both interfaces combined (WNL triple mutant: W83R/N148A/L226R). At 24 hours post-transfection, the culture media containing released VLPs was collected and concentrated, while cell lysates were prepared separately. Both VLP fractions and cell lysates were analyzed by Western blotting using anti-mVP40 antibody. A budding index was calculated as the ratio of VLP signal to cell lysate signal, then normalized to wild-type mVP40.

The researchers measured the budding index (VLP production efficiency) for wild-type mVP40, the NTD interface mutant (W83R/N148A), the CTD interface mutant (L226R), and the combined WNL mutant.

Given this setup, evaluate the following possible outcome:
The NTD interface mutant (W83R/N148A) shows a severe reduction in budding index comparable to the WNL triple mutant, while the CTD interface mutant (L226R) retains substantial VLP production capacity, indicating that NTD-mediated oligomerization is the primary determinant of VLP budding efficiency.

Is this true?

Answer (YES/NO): YES